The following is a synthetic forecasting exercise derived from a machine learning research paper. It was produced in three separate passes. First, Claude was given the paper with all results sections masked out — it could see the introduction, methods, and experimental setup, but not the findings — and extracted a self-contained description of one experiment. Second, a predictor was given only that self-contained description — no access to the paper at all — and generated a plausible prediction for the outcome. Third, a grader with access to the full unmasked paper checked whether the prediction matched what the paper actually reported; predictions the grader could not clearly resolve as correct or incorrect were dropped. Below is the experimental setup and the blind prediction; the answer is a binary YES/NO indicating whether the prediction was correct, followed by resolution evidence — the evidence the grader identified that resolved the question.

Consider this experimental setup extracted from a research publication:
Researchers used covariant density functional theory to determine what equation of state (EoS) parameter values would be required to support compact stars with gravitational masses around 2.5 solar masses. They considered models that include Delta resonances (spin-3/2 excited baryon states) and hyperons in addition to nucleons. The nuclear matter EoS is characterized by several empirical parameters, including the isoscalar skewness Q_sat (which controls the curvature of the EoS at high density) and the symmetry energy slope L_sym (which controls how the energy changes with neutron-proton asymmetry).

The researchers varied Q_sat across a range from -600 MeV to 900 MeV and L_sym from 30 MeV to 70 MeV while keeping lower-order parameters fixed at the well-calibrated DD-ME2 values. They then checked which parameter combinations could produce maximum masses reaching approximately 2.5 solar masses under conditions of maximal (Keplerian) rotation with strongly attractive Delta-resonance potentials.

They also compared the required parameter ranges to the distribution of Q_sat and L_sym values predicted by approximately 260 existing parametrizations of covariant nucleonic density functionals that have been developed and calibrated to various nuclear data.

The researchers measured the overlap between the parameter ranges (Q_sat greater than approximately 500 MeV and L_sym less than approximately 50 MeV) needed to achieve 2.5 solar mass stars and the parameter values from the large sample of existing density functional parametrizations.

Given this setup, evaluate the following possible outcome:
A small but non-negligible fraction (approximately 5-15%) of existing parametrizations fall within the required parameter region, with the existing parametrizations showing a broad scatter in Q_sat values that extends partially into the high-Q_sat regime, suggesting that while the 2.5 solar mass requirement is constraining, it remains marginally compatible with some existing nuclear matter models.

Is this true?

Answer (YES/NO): NO